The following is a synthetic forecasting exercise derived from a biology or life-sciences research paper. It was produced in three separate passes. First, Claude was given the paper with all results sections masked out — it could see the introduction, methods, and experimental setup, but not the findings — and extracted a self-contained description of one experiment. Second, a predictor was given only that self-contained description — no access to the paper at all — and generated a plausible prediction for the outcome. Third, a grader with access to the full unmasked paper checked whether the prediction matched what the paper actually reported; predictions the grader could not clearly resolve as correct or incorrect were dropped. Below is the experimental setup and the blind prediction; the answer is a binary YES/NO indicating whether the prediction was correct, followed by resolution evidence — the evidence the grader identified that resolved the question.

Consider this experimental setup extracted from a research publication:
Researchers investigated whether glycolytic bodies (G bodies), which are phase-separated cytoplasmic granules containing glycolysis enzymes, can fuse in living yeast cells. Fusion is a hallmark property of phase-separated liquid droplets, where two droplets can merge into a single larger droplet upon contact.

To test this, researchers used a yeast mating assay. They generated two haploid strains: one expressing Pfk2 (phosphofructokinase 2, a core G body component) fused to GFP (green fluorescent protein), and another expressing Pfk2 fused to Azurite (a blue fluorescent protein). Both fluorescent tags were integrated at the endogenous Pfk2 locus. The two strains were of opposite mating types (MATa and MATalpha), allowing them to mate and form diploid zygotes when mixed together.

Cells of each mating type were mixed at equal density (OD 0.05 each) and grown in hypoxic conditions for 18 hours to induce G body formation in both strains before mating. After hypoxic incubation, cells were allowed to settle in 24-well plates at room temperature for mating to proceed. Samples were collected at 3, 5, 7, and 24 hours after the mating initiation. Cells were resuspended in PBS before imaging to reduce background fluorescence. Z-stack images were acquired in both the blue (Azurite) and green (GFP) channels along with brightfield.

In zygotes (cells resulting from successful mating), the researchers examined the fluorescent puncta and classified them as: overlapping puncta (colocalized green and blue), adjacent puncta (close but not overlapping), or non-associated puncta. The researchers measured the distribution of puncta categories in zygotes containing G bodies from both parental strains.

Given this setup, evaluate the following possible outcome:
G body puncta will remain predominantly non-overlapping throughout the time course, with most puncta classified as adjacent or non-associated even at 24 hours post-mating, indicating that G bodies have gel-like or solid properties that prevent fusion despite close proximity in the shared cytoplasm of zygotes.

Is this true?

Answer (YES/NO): NO